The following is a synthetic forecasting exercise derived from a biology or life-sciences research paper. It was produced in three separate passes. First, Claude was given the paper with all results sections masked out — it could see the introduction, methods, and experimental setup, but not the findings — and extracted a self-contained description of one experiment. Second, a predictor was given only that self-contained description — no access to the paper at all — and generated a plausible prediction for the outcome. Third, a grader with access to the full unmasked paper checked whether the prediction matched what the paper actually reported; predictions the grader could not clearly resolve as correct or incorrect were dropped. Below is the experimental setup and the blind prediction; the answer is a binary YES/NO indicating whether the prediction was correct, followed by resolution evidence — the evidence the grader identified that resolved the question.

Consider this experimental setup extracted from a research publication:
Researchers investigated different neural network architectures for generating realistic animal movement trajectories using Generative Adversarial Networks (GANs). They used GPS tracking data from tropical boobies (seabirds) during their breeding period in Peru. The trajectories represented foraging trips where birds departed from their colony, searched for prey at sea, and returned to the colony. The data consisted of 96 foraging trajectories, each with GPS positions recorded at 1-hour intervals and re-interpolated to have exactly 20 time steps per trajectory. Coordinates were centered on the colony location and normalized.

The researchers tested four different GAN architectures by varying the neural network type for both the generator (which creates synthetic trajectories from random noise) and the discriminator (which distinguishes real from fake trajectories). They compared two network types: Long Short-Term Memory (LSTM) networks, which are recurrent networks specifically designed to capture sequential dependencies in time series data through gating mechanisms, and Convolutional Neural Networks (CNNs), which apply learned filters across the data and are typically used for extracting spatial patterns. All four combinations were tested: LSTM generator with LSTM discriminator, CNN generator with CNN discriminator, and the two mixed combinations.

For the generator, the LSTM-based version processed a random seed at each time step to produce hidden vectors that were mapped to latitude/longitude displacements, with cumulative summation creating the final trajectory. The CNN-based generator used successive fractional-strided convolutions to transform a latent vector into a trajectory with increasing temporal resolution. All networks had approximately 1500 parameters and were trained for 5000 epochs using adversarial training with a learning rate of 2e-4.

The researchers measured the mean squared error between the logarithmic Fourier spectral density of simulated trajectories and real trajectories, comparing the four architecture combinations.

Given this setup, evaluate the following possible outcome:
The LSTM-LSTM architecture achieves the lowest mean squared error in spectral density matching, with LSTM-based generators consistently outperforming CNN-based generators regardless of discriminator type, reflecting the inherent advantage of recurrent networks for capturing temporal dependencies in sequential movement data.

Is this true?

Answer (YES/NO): NO